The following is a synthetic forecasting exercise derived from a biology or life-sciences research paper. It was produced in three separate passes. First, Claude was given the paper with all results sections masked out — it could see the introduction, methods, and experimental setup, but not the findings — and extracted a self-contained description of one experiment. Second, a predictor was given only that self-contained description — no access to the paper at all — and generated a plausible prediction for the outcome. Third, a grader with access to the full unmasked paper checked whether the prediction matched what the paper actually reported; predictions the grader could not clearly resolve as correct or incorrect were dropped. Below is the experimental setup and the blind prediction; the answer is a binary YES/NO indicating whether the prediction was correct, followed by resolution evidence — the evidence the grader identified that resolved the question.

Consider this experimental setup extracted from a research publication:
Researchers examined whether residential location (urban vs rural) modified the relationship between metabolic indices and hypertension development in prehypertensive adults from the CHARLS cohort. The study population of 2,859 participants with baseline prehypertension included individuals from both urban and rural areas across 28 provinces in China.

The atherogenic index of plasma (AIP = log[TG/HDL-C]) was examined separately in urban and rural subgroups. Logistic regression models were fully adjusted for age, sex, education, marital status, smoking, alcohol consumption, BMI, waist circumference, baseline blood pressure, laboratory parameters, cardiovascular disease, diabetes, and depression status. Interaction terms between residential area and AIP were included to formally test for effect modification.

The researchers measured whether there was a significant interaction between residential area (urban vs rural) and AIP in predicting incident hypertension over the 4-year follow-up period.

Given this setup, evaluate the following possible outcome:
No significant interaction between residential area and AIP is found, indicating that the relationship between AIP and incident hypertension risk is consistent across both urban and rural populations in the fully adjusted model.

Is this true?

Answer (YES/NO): YES